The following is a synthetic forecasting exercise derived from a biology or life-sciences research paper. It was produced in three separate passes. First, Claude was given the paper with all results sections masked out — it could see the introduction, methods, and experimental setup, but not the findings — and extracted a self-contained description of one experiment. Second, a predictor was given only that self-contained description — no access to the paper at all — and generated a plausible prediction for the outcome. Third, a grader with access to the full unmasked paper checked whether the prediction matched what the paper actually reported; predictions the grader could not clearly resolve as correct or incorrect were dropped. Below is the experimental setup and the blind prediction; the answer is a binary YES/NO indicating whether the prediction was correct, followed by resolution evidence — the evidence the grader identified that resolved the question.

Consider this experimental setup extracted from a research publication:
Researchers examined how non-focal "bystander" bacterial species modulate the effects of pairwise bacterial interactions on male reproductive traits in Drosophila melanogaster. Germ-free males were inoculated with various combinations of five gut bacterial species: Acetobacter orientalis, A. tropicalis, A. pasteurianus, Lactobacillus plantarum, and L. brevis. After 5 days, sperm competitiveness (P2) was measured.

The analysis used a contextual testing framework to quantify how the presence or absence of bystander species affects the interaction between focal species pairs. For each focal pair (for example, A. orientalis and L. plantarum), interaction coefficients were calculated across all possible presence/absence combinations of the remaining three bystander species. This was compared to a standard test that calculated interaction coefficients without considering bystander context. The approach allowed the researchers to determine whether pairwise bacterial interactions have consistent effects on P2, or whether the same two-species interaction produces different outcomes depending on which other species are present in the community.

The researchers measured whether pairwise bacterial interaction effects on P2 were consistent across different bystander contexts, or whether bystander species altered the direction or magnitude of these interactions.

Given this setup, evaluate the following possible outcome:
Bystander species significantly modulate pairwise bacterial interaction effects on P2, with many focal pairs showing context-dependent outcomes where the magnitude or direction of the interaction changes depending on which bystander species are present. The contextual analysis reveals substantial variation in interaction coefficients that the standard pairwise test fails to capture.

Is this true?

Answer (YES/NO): YES